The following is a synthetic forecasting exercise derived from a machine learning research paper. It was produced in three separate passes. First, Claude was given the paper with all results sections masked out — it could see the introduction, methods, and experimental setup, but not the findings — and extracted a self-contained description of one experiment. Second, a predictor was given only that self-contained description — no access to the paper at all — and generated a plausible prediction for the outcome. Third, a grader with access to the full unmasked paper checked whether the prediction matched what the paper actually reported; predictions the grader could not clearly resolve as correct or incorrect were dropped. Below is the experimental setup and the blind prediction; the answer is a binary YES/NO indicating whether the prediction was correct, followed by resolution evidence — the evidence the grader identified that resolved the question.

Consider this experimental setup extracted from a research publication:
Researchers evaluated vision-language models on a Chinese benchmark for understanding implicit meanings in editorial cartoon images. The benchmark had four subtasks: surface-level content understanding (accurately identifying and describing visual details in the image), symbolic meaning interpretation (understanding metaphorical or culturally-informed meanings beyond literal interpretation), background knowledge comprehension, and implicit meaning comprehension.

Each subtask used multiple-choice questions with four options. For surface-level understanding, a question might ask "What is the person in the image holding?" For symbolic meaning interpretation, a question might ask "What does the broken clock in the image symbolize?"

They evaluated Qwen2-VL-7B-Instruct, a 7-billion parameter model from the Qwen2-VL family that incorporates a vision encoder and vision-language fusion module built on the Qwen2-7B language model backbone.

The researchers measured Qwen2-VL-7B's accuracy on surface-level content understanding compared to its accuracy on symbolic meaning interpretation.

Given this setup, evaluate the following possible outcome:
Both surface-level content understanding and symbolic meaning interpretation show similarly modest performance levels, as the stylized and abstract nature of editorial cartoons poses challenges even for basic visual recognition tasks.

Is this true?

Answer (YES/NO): NO